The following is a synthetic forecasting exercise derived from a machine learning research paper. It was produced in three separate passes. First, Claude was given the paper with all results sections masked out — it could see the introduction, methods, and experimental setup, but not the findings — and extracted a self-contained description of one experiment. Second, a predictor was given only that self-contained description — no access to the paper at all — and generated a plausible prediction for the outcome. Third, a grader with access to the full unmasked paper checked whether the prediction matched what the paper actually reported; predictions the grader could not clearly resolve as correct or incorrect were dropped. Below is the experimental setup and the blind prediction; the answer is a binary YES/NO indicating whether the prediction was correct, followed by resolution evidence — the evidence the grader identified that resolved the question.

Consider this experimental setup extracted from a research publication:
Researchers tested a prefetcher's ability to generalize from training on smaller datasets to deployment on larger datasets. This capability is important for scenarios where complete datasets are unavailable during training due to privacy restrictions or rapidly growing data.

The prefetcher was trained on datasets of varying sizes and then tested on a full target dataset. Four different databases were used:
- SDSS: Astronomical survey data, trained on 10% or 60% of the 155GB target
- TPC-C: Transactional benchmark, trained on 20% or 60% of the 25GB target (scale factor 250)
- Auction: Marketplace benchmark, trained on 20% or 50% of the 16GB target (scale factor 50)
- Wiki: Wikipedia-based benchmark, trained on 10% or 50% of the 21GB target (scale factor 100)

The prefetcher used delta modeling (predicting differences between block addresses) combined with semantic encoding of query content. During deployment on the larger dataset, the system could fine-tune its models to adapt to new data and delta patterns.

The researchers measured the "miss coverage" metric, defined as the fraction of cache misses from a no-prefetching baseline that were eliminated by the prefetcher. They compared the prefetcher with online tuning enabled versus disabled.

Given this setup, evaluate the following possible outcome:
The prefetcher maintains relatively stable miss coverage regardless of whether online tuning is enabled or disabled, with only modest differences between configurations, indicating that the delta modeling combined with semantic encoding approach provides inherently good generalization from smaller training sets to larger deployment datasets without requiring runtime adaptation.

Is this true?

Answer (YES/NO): NO